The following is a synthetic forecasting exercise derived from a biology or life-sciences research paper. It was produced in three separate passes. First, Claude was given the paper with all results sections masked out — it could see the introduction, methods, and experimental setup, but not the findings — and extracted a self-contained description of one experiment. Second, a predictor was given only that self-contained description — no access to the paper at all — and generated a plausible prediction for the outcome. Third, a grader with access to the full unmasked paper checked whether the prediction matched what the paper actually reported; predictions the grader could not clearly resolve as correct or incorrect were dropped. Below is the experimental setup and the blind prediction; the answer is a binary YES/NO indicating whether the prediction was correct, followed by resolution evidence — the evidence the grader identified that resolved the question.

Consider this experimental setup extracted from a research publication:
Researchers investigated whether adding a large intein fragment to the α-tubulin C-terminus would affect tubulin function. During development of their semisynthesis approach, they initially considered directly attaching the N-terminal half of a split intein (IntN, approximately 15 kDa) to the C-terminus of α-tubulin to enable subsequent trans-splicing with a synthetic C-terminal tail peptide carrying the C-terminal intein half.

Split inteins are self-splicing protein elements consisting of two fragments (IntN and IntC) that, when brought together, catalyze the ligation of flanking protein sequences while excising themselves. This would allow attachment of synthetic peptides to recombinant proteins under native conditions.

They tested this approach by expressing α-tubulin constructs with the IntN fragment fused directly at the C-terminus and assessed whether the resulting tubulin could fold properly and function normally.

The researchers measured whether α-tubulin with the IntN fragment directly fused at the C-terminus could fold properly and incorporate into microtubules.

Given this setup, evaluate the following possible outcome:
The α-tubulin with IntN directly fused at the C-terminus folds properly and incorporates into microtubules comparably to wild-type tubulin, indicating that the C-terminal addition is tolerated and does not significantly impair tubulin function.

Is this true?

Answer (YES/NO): NO